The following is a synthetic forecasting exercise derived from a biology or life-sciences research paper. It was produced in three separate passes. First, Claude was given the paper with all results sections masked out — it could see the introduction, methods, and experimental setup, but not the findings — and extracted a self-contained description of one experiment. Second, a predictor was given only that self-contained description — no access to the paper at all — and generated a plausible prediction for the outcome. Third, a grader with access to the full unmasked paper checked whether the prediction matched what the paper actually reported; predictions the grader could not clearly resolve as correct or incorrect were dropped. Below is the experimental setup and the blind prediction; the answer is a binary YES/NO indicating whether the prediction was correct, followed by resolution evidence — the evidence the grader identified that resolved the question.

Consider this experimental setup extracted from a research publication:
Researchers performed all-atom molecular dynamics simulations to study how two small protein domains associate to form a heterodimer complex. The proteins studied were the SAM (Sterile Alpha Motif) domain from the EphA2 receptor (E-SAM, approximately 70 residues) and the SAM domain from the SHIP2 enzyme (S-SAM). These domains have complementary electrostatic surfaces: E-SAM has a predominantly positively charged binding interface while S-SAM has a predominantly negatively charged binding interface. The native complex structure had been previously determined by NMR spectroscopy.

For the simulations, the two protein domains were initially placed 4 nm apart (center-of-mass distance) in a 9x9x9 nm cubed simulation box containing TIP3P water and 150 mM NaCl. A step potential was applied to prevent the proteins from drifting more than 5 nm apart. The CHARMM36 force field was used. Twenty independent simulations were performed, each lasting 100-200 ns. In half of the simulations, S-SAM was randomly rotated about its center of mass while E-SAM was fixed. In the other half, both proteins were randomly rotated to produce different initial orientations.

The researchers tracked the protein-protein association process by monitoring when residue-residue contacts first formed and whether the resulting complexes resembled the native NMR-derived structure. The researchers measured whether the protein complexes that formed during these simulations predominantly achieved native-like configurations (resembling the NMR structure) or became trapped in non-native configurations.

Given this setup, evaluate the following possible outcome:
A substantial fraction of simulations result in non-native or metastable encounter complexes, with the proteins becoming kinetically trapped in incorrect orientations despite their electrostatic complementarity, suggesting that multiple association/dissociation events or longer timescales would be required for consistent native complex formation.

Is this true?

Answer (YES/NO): YES